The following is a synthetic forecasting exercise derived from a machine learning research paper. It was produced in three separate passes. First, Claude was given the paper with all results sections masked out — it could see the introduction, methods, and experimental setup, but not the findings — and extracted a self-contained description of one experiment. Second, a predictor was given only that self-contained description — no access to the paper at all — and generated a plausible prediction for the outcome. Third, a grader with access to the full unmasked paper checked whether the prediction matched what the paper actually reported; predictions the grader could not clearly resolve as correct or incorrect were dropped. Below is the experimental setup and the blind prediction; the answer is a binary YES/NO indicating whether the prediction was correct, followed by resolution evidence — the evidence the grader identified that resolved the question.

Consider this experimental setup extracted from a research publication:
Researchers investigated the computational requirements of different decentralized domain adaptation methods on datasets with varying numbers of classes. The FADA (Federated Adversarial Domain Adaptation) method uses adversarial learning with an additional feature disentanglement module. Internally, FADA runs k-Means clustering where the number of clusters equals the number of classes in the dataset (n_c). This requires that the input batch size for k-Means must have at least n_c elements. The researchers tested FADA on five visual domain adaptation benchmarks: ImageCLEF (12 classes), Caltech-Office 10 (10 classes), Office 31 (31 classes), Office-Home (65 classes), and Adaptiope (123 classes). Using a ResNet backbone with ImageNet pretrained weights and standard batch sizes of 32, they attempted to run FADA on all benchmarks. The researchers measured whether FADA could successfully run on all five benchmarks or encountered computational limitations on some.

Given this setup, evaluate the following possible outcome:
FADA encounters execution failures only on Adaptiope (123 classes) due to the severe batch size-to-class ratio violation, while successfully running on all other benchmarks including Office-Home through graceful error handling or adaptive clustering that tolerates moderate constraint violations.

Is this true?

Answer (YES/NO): NO